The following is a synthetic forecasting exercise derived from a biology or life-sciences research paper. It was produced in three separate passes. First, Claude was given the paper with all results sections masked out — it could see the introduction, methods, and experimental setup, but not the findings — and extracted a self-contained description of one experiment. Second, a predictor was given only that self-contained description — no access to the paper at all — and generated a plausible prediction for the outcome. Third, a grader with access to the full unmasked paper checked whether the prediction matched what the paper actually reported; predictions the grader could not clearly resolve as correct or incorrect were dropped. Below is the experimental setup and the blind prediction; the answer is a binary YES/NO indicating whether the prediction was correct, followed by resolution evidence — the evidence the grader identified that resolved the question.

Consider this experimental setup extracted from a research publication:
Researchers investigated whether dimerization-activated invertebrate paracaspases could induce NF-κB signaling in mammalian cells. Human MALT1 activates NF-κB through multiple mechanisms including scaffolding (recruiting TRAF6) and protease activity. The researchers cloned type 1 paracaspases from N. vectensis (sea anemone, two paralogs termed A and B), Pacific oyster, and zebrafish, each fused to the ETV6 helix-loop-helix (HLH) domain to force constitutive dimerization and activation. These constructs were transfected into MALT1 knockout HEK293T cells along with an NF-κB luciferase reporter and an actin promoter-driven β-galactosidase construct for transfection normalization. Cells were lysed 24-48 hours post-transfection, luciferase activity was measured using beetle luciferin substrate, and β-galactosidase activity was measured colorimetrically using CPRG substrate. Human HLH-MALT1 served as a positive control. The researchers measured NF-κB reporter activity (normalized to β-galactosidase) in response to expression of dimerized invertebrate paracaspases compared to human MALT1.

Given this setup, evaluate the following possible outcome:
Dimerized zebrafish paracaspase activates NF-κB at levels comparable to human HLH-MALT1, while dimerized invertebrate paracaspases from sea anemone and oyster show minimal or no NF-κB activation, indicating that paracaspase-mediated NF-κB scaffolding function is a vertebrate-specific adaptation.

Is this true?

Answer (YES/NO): YES